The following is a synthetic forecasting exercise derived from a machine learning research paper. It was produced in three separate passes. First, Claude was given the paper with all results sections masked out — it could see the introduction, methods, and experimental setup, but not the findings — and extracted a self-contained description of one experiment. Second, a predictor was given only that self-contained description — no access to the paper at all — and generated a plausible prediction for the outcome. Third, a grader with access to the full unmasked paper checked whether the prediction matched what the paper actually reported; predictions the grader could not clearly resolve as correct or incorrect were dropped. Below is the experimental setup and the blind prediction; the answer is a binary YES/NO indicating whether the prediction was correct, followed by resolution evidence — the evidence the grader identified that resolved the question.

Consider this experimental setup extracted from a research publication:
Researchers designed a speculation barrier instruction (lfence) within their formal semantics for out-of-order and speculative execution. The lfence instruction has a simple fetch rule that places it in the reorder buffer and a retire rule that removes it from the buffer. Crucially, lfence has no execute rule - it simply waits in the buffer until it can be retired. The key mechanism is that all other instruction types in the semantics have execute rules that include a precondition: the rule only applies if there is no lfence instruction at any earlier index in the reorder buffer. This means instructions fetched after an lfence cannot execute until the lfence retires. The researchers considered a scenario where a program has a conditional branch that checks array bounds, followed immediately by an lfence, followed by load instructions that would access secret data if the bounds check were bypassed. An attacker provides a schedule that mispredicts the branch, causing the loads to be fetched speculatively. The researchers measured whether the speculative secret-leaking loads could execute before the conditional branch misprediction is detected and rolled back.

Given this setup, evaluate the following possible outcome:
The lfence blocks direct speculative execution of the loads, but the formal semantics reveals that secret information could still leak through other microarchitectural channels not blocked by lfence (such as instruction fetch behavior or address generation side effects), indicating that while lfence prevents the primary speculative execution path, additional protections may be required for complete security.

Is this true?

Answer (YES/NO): NO